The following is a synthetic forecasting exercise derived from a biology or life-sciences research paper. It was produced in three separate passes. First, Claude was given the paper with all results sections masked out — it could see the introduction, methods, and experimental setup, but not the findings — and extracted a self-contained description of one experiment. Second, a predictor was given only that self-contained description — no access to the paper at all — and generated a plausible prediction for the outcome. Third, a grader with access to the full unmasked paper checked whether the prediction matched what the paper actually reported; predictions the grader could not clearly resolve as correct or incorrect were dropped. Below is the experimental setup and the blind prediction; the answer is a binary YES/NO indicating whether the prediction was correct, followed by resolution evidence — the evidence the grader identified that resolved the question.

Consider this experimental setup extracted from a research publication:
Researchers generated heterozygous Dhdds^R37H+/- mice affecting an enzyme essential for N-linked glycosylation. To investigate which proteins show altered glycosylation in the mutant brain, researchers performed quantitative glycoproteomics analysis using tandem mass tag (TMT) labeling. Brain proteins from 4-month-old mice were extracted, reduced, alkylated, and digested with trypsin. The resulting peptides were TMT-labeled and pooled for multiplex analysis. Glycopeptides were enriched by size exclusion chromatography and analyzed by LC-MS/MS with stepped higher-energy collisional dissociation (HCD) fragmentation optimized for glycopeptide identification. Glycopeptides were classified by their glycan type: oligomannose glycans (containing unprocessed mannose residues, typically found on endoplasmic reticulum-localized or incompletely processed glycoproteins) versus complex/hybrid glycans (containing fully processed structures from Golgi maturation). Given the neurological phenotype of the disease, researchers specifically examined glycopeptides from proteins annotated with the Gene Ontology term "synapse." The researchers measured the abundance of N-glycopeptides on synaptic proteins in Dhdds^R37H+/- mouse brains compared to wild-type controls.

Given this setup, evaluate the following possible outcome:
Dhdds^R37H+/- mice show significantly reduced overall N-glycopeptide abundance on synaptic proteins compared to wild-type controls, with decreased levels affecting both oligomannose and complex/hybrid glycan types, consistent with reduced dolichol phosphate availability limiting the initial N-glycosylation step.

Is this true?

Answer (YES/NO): YES